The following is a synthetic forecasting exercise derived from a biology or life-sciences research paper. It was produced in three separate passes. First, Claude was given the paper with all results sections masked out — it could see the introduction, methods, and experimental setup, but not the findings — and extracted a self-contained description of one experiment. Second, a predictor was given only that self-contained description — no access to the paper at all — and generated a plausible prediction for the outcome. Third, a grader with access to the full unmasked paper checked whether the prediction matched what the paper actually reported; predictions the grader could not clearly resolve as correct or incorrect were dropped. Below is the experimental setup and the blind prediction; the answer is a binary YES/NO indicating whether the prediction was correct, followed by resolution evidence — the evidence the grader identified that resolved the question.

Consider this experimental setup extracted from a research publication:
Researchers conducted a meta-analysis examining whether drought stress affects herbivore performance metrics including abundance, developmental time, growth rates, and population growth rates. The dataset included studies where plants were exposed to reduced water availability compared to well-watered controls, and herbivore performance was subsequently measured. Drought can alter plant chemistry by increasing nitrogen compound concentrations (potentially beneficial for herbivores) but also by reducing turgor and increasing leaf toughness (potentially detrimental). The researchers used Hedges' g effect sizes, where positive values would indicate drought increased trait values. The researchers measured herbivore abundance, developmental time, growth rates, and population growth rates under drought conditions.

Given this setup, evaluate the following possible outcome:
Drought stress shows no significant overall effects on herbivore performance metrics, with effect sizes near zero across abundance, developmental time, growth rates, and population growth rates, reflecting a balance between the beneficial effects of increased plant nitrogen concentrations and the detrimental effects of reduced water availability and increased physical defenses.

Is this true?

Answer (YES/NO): YES